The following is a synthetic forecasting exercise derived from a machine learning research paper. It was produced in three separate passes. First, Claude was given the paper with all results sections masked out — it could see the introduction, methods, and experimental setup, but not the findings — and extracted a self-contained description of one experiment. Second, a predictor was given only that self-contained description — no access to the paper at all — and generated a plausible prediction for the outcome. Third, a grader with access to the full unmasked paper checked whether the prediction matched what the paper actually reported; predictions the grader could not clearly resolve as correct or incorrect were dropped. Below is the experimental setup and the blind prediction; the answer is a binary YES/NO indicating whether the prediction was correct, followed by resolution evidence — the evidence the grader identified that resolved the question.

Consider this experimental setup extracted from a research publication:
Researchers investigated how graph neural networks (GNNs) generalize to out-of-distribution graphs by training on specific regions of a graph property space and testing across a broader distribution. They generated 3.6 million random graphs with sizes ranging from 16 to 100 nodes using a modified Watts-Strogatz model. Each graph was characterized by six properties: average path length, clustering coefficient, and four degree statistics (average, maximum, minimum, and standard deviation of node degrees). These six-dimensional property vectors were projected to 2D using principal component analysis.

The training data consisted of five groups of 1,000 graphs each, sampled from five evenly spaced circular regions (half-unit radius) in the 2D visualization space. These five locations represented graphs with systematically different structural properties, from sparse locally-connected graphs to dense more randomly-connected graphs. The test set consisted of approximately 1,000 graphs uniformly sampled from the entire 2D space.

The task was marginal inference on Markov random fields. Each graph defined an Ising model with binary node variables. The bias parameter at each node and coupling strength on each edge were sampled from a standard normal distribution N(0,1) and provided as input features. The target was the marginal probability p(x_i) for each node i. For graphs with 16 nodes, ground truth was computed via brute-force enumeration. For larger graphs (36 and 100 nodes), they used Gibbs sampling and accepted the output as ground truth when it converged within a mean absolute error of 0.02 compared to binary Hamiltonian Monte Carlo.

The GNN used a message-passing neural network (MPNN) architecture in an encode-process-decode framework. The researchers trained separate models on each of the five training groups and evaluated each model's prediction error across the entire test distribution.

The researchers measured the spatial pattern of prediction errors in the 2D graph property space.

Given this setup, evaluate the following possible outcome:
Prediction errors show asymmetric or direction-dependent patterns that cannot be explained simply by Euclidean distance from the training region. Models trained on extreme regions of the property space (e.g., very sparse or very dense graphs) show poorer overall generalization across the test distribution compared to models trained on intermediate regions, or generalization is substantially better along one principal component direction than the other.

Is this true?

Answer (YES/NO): YES